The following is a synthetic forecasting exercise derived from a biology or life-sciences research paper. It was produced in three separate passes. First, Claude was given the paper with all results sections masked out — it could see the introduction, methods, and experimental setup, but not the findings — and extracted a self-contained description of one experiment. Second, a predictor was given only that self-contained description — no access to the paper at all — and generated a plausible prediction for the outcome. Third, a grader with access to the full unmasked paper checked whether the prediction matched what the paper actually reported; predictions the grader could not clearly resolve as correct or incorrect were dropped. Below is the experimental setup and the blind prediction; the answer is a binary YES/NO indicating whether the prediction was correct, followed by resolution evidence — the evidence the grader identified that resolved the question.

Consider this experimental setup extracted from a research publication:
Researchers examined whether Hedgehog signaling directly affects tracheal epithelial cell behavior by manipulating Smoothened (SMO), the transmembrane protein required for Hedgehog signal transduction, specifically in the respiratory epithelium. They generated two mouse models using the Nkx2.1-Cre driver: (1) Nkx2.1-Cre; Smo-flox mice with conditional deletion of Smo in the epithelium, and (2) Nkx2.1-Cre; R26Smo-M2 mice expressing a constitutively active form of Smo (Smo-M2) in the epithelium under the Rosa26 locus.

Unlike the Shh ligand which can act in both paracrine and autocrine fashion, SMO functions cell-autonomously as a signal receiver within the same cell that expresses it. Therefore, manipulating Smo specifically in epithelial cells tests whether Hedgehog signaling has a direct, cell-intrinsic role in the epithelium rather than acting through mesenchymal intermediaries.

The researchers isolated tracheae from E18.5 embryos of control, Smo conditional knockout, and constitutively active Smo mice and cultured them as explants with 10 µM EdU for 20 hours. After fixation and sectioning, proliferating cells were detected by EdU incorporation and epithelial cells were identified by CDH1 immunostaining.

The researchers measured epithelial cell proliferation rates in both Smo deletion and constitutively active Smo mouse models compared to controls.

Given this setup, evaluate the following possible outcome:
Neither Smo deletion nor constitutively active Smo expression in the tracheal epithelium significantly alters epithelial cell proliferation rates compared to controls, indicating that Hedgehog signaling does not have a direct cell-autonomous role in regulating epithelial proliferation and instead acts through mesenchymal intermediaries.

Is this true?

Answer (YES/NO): NO